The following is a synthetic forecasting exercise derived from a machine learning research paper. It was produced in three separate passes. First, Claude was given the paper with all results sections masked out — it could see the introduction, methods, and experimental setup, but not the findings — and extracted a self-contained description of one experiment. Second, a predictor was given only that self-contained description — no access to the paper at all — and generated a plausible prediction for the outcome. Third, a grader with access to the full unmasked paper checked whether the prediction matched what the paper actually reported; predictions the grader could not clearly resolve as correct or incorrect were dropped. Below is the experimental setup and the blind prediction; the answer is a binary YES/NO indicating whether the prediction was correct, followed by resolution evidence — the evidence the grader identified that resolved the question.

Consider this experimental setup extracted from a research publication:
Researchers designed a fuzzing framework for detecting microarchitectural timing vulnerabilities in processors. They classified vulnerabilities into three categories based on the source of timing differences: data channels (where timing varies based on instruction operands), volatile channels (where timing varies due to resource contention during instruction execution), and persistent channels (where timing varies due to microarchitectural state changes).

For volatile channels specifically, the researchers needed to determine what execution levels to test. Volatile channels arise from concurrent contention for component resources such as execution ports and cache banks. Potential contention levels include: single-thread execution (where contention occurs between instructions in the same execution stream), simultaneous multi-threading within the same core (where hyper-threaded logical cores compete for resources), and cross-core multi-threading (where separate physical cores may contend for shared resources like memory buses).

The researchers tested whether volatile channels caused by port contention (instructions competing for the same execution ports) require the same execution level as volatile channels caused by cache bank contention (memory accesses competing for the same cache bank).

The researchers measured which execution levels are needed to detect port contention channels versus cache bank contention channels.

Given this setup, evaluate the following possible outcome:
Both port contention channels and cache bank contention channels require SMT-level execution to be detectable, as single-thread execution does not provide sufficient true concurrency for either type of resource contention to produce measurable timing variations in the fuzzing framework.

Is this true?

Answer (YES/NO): NO